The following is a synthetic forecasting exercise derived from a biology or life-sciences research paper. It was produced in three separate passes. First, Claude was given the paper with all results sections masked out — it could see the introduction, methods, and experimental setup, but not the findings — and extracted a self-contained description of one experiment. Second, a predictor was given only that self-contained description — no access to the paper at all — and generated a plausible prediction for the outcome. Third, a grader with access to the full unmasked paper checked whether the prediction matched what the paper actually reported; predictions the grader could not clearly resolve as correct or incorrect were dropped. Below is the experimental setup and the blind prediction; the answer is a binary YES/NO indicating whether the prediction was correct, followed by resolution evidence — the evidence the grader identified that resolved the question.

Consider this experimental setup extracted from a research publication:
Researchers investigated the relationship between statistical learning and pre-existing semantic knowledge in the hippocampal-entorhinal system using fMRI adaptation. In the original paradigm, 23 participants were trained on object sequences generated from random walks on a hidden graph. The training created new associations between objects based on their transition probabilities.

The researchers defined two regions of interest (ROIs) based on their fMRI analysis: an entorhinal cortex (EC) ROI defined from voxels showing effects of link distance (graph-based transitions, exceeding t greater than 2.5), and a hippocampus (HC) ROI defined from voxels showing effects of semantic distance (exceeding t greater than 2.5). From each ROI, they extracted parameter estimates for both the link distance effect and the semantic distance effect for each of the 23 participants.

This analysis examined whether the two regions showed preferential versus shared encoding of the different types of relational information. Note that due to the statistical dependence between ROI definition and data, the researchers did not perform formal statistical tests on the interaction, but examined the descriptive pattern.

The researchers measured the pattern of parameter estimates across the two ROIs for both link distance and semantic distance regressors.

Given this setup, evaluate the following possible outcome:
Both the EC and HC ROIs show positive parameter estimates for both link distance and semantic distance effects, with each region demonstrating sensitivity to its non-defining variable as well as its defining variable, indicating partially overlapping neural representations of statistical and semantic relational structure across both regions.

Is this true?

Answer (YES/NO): NO